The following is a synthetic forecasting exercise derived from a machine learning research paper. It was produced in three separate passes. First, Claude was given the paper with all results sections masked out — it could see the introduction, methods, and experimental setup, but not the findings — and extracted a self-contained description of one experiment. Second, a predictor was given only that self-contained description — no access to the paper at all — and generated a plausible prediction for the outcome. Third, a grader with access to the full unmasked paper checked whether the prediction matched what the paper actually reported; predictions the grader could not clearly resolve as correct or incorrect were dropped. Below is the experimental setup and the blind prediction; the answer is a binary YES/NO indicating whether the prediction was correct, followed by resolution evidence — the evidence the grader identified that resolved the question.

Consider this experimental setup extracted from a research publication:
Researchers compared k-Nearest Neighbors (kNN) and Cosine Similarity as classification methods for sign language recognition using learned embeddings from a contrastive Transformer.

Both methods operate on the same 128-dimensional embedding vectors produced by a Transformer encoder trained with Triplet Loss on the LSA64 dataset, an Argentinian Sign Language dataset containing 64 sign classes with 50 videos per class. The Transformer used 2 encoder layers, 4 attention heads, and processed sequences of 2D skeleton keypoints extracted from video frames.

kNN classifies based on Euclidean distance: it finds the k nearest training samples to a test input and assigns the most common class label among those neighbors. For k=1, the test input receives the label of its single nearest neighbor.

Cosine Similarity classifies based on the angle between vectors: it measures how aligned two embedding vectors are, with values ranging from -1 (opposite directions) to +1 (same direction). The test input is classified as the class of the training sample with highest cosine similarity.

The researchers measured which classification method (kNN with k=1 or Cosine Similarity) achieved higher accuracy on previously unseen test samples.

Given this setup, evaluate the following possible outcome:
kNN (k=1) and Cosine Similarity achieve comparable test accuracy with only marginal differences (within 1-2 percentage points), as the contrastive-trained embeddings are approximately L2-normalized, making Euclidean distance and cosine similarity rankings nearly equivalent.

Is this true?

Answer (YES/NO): NO